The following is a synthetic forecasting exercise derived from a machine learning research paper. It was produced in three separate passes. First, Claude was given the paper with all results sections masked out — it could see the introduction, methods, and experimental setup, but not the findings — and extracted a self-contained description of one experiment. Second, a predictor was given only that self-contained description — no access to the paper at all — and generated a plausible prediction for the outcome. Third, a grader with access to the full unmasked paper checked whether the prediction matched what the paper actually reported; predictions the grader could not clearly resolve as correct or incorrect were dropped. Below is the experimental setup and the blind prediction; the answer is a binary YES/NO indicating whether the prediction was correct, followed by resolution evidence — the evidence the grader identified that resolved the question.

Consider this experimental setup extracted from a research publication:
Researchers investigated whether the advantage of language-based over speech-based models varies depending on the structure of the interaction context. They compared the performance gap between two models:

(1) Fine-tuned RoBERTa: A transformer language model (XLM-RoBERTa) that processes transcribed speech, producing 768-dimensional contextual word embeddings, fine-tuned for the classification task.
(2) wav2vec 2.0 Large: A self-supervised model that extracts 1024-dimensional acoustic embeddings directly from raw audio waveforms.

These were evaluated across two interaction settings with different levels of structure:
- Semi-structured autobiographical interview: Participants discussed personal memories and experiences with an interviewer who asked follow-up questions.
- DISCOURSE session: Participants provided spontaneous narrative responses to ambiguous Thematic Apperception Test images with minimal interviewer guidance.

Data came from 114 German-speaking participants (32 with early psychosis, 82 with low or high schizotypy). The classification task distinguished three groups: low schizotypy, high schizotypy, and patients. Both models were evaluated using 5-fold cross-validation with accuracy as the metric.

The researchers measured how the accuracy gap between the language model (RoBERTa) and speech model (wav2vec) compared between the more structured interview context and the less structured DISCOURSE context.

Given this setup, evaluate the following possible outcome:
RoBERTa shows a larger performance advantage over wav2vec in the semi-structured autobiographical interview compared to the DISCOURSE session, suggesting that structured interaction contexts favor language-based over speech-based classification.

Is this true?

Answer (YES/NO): NO